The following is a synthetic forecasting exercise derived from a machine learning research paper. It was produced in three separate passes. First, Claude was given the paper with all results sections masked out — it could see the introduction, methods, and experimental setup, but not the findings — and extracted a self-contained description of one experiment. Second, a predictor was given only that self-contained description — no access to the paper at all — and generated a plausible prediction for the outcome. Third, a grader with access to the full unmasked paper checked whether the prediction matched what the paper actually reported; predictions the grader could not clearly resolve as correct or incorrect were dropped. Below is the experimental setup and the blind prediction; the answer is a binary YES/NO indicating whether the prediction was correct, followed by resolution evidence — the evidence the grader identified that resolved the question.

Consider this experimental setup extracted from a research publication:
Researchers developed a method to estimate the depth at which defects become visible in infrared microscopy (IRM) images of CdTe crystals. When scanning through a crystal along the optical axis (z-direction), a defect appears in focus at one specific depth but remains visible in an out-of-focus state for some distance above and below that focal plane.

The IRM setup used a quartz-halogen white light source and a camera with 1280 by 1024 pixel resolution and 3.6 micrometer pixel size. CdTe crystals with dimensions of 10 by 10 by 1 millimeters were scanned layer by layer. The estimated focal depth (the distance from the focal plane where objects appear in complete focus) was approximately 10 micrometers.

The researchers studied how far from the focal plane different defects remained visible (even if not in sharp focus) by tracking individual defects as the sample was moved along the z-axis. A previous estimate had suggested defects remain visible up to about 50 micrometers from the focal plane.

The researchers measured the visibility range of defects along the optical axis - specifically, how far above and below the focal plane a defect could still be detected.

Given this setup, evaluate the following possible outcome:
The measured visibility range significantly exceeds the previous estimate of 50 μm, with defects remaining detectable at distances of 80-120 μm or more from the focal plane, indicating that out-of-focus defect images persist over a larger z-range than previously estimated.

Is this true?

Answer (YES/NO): NO